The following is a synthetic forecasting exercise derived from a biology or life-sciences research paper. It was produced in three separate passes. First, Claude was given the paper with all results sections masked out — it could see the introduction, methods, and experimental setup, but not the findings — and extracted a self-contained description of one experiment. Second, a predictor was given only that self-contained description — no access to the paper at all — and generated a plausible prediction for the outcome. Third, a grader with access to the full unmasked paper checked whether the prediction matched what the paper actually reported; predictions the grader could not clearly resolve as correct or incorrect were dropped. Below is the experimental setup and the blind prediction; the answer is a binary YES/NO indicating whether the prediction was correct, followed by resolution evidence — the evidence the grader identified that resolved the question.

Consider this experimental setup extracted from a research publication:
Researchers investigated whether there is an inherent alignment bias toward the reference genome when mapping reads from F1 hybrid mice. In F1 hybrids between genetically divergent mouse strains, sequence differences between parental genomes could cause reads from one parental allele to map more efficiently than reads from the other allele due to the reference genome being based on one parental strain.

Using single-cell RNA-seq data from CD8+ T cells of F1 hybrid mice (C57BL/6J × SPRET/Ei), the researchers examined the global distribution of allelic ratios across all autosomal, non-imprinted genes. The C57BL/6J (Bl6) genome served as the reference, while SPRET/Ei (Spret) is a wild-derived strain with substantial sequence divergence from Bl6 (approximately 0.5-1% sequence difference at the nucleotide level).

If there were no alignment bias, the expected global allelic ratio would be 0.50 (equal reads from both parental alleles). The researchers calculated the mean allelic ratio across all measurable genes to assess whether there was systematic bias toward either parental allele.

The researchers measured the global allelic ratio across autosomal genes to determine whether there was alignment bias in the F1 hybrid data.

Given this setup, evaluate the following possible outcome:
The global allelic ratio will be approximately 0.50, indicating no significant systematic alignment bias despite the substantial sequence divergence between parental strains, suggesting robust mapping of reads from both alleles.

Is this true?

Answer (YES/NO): NO